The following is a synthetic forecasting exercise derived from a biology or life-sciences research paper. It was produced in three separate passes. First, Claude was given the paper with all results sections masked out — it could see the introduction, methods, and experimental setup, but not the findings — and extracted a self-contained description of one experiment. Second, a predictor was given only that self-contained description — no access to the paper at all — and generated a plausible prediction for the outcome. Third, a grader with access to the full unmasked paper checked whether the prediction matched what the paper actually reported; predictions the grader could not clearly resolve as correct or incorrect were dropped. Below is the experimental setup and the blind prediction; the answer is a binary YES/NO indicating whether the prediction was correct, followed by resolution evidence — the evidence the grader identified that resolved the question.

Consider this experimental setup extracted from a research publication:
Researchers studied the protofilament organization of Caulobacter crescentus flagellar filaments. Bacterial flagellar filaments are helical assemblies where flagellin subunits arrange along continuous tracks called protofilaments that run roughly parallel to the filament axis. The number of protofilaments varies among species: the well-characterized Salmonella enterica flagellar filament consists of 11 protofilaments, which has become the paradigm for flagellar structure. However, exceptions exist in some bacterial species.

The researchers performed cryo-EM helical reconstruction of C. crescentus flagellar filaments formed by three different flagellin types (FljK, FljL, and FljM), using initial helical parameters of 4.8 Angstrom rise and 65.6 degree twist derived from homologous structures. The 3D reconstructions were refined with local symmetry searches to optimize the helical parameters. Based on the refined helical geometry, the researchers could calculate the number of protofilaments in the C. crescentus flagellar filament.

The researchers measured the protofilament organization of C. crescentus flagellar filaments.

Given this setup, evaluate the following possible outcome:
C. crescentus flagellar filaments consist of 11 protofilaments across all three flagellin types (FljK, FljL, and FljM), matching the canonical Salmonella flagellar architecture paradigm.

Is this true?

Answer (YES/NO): YES